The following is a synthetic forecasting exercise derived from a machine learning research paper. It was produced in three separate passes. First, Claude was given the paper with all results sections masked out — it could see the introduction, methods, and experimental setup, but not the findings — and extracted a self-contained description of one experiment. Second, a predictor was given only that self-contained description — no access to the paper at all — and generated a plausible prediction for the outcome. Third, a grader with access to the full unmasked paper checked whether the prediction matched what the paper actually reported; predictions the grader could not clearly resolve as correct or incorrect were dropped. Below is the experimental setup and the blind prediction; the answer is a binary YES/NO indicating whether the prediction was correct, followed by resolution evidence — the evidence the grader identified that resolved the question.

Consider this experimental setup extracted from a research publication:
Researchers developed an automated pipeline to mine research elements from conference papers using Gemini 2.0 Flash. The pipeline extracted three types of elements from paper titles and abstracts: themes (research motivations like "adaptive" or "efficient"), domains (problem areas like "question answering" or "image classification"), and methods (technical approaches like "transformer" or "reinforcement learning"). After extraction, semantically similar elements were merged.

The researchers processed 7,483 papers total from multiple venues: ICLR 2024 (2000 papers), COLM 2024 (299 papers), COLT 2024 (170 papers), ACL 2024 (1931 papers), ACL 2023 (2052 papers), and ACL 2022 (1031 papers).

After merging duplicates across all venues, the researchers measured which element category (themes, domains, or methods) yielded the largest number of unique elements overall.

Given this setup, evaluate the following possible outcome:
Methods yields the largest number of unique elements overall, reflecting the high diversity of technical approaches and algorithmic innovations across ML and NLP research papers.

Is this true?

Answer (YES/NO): YES